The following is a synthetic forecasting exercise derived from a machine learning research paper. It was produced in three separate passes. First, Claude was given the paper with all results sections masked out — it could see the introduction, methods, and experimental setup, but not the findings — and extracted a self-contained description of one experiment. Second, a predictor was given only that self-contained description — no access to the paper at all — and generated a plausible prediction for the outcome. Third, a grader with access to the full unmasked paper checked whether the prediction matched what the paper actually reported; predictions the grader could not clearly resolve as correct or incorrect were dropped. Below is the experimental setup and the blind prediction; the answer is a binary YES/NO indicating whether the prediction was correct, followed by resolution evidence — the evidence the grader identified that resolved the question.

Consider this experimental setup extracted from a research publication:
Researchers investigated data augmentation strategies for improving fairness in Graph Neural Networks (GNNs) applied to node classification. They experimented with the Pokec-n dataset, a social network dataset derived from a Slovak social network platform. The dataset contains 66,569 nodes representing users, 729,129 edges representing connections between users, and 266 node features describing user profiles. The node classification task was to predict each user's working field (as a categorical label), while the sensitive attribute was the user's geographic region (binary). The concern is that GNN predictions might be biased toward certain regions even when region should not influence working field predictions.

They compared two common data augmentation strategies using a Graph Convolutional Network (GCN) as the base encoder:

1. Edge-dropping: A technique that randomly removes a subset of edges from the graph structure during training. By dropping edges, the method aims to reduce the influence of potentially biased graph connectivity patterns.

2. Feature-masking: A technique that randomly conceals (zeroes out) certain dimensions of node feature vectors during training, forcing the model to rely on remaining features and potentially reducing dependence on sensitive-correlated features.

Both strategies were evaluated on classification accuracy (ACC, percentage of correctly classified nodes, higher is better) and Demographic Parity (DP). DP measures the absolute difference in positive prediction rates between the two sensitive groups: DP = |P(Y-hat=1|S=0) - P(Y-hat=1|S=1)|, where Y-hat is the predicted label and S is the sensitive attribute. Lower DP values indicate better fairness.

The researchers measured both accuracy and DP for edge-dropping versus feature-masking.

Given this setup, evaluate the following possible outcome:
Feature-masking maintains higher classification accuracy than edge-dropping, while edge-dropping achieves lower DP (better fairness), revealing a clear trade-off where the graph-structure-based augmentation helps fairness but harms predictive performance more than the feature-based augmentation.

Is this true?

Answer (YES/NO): NO